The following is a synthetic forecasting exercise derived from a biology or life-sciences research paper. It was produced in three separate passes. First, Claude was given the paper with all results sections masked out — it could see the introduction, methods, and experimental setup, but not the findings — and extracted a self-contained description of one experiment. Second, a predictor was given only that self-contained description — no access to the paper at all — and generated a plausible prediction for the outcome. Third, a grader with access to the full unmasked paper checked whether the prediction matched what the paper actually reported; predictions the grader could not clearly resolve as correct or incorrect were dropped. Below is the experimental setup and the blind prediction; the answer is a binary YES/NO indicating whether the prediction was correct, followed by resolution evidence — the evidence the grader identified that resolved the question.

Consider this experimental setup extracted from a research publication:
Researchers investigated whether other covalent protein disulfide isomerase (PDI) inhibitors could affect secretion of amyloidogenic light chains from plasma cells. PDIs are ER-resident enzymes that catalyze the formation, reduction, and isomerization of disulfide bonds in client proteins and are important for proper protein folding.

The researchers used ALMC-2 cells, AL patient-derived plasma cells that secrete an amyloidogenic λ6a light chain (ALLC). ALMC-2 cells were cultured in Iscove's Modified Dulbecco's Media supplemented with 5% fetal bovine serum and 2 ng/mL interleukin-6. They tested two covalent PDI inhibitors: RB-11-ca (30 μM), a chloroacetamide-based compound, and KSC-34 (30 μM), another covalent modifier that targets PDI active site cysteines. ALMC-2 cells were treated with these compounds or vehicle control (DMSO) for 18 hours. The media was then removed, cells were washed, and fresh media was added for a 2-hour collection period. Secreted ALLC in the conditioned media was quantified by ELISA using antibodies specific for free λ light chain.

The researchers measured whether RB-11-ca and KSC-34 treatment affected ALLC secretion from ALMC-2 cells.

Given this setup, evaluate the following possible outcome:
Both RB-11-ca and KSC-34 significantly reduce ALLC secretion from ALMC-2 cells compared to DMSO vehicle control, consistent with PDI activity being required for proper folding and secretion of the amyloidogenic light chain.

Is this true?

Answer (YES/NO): YES